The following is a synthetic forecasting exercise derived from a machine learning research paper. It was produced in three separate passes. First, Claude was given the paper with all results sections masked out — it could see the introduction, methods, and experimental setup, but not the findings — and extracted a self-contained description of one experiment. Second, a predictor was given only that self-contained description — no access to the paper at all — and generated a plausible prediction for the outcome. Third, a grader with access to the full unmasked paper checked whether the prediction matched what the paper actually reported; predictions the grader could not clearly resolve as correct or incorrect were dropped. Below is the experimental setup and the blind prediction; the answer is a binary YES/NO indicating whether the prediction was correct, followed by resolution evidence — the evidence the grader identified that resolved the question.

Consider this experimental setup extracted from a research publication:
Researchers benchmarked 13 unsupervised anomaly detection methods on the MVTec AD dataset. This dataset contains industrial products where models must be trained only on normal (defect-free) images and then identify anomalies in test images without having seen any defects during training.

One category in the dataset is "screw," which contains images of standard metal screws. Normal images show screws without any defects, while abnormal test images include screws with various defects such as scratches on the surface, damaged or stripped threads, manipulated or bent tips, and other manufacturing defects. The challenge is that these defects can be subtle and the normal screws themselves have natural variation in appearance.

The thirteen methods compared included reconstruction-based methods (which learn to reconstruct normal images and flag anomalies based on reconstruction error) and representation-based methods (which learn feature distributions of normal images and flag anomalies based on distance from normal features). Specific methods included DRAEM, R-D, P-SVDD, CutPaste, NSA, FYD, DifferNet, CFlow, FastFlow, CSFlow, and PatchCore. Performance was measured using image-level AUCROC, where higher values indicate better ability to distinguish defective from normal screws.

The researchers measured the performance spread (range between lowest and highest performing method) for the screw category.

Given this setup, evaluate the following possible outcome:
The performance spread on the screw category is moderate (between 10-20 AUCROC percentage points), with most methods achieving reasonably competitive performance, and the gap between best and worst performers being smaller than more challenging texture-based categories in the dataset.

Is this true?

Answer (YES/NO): NO